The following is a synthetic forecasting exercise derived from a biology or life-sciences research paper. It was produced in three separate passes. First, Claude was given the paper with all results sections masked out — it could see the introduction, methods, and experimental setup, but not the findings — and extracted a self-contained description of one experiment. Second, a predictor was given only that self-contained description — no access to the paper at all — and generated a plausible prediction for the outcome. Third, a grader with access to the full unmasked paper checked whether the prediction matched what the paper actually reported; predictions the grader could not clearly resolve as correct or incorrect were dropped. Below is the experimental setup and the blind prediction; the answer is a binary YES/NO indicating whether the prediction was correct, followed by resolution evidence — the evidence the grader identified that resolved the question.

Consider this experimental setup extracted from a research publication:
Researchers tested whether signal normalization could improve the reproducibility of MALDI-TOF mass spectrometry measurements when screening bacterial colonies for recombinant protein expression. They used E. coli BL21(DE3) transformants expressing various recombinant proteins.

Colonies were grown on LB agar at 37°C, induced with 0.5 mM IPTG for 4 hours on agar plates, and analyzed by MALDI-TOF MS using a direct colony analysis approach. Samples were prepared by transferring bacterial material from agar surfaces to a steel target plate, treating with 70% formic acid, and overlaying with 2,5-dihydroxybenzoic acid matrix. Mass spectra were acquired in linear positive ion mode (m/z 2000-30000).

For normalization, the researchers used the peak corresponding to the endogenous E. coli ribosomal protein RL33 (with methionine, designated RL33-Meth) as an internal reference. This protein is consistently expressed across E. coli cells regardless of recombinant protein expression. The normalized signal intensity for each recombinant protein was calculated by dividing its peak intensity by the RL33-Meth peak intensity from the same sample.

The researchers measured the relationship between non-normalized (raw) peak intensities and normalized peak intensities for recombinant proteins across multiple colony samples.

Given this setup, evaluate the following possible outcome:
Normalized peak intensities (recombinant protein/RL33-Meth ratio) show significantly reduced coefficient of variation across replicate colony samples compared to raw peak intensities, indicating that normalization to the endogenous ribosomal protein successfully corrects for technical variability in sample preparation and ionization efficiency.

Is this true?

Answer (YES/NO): NO